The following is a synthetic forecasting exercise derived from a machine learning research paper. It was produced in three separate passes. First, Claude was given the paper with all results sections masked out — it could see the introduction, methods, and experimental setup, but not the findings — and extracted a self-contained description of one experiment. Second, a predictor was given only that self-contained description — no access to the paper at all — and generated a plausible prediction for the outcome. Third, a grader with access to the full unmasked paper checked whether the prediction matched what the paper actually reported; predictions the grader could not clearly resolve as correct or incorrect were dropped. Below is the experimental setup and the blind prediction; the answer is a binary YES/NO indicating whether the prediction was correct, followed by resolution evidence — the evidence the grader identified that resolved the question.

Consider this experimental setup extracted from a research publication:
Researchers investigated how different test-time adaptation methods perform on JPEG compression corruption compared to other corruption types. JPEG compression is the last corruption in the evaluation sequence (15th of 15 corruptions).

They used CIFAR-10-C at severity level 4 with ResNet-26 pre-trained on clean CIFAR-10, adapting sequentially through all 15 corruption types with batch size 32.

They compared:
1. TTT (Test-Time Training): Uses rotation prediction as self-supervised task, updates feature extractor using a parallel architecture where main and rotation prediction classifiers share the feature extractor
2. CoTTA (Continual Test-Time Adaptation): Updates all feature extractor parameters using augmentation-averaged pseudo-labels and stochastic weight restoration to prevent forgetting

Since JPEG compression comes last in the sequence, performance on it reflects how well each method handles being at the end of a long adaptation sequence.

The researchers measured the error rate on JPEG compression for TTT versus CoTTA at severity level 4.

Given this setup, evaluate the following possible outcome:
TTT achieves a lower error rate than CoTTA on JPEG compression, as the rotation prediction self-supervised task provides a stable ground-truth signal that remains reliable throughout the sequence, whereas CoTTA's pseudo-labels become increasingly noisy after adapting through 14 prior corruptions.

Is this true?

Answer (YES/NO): YES